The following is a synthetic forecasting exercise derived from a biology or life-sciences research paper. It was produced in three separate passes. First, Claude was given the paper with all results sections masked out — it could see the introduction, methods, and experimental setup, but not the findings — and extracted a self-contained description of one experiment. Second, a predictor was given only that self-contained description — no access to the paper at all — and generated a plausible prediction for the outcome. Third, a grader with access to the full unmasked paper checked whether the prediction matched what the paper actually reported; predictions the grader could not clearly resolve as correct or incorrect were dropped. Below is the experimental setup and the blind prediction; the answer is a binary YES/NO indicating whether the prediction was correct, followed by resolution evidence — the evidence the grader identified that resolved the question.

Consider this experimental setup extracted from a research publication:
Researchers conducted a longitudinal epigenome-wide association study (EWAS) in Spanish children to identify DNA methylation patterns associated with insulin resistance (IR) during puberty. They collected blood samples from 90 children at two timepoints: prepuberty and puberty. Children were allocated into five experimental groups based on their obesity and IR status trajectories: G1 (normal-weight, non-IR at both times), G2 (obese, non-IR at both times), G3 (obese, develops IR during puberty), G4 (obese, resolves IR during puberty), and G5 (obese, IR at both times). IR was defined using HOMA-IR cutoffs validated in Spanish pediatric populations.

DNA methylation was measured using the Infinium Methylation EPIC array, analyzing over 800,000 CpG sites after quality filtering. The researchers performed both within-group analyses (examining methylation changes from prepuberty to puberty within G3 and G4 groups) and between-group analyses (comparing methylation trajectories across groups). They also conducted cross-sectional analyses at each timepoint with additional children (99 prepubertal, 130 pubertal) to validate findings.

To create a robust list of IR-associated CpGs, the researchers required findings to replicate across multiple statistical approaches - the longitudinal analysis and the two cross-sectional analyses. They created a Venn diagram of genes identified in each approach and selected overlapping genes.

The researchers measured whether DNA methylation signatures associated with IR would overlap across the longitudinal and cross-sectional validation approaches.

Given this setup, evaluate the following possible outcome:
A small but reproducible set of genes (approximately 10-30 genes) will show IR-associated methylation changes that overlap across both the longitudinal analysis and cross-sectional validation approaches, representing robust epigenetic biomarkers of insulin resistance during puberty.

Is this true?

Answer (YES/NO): NO